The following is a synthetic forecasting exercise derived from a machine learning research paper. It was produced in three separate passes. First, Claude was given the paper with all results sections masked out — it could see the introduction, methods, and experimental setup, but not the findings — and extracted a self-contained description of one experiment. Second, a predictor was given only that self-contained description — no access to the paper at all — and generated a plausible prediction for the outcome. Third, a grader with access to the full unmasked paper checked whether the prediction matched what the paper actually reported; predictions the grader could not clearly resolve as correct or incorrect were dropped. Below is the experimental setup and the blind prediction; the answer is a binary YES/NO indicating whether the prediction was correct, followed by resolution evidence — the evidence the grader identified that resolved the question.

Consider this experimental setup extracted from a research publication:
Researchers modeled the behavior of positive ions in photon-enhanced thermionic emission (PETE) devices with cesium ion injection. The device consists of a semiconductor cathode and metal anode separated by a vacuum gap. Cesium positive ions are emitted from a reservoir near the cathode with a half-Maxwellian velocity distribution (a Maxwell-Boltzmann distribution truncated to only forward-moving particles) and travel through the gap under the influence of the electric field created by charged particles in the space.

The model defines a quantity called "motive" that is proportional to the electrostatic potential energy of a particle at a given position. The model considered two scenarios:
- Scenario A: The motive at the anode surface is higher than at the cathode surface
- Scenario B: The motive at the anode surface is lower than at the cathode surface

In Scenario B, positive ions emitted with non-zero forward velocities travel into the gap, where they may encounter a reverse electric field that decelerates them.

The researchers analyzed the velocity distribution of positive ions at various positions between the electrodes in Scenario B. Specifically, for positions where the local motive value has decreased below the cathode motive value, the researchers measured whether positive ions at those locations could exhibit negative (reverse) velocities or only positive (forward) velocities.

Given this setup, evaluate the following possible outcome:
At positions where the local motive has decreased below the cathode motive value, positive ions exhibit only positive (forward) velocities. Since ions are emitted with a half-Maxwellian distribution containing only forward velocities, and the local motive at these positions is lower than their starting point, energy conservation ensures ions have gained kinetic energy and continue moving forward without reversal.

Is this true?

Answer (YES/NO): NO